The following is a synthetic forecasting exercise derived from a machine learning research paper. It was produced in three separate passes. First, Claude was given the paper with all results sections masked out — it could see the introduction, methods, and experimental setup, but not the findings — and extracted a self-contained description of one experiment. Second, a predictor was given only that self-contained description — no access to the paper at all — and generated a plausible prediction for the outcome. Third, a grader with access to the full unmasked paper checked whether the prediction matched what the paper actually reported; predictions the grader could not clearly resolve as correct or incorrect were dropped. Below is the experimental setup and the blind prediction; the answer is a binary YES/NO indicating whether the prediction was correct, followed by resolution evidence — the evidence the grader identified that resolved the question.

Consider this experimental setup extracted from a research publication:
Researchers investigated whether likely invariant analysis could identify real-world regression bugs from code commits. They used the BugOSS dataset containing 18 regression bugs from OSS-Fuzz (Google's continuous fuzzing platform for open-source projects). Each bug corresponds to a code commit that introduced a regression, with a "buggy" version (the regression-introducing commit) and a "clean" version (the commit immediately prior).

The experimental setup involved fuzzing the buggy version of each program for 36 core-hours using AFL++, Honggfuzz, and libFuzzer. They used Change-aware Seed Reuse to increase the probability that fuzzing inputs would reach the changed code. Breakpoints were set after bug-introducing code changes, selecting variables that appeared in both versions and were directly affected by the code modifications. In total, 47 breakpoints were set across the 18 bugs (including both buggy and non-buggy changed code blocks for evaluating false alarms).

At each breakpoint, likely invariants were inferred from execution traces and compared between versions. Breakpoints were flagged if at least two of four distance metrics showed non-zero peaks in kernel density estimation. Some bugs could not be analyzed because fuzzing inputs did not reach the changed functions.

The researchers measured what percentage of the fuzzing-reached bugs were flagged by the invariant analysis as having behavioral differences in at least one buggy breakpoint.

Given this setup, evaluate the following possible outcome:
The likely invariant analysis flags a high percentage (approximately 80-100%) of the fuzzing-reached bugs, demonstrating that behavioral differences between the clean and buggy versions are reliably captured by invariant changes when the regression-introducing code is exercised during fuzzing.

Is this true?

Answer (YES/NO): NO